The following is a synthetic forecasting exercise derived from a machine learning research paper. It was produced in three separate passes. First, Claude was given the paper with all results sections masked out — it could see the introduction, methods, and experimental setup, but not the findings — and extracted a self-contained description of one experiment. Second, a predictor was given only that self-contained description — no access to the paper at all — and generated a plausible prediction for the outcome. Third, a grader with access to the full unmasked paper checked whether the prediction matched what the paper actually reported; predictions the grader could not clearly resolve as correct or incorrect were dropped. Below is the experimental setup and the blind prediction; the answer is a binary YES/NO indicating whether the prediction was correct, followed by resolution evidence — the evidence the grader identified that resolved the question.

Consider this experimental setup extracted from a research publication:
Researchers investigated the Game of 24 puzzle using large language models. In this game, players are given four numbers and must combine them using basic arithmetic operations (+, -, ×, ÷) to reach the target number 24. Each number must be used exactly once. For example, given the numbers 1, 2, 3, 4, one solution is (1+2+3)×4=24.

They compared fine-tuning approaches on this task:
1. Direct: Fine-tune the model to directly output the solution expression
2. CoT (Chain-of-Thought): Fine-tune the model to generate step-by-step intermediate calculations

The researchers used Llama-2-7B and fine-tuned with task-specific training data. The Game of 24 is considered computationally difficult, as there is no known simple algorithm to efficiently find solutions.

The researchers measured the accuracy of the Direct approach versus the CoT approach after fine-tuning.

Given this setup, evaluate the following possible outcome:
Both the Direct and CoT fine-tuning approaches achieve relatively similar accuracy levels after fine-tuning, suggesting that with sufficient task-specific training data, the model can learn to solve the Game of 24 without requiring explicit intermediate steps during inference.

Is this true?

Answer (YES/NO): NO